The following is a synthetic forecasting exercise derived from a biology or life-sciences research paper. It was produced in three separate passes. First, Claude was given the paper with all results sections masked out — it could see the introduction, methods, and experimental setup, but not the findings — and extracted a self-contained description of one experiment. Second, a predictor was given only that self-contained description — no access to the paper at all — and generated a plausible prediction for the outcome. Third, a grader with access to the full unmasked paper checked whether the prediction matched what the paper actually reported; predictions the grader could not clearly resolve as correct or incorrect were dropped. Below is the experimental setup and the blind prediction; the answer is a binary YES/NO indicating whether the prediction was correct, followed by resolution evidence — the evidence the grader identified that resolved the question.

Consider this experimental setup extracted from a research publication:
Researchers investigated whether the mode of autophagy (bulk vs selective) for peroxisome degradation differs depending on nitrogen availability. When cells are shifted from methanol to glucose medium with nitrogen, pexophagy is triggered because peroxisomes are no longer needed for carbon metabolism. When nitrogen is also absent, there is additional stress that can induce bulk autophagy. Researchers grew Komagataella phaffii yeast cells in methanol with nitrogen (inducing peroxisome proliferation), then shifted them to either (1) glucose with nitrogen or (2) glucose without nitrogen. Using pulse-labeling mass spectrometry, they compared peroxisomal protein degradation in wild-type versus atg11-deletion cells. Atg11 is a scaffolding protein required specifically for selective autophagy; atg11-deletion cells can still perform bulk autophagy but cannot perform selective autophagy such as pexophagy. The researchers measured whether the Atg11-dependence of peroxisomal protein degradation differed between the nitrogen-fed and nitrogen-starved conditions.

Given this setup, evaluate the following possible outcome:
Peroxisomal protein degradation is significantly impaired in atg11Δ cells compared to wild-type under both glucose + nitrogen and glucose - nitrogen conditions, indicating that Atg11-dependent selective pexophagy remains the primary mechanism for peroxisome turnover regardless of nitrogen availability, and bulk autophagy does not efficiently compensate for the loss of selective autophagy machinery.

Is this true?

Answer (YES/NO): YES